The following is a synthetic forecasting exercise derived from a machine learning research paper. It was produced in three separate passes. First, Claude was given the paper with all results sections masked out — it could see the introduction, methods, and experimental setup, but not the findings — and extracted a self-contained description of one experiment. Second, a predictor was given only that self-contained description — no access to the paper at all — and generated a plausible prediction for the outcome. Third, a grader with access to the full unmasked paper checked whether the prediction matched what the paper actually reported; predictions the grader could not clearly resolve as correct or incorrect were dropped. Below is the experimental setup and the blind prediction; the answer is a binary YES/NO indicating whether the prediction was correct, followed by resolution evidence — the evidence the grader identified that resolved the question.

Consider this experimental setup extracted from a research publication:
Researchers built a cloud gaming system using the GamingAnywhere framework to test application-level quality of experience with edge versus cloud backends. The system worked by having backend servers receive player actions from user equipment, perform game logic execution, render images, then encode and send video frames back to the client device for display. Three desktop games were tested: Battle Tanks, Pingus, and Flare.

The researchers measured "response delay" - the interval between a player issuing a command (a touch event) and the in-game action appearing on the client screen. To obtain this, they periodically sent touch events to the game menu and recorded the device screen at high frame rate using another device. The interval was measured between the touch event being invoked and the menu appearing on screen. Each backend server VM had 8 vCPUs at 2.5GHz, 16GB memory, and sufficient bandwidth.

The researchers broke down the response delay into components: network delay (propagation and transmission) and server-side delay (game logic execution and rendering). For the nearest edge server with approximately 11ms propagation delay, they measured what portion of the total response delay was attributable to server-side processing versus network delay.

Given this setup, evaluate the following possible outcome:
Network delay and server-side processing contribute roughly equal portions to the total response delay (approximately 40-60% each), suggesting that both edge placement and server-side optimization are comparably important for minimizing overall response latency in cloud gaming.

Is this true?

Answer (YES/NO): NO